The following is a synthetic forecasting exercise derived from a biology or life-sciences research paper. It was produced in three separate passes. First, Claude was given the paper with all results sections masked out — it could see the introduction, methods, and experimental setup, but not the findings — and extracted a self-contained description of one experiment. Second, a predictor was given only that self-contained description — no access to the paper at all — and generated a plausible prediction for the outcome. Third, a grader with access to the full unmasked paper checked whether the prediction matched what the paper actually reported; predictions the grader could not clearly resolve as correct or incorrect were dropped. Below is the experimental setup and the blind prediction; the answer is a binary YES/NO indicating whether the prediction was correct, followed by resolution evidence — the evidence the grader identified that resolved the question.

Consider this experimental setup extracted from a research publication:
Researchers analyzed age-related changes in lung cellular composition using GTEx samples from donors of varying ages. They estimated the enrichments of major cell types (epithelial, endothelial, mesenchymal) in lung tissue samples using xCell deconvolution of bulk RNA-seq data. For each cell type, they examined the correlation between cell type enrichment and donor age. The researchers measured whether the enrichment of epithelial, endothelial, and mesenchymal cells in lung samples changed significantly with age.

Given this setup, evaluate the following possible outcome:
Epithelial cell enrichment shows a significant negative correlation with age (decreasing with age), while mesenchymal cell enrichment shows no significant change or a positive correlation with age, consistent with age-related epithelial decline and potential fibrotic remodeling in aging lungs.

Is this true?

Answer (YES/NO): YES